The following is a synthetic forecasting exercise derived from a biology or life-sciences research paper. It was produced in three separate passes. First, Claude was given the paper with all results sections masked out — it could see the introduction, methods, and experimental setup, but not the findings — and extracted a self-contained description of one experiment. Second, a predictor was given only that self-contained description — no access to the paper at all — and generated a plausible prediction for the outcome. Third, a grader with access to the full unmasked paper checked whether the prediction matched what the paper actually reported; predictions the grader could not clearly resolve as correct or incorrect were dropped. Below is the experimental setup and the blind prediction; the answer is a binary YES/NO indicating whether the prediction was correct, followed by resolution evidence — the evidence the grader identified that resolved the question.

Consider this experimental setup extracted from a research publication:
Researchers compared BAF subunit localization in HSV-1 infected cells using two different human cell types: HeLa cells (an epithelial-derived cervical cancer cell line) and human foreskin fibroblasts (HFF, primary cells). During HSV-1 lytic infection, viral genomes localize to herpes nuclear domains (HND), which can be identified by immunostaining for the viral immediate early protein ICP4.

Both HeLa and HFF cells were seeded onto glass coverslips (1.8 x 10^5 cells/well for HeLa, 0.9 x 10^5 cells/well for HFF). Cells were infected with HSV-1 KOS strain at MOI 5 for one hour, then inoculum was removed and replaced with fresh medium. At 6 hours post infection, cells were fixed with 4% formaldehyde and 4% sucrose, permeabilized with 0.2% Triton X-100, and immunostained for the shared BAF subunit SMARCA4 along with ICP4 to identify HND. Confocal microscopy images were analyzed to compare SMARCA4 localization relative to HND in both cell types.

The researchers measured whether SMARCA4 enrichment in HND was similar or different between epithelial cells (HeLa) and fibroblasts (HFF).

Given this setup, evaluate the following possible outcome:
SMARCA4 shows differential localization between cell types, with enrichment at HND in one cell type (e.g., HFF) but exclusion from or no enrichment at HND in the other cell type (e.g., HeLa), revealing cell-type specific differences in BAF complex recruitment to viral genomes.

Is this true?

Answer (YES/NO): NO